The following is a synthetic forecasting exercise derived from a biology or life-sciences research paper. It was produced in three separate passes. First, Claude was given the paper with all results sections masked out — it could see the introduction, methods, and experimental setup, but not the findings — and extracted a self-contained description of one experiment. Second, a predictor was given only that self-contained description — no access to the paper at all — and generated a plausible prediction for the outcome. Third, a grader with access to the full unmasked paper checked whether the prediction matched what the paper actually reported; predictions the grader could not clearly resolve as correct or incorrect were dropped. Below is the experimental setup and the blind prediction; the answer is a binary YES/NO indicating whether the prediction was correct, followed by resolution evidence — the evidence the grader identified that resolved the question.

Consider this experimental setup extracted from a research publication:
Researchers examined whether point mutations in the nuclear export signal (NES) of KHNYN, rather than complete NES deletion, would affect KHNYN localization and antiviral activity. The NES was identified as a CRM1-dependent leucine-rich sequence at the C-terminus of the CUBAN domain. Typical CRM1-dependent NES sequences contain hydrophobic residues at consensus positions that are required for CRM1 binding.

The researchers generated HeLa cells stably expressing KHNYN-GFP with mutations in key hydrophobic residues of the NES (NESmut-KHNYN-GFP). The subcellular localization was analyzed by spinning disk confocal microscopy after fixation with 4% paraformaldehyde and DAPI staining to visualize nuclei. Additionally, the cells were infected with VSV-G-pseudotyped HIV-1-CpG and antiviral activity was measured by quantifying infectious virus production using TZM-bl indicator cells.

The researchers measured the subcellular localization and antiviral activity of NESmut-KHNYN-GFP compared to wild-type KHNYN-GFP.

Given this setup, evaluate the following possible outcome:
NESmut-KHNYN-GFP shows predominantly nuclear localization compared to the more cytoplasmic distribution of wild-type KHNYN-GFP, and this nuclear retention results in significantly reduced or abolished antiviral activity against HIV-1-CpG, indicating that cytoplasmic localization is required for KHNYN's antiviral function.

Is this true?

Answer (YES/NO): YES